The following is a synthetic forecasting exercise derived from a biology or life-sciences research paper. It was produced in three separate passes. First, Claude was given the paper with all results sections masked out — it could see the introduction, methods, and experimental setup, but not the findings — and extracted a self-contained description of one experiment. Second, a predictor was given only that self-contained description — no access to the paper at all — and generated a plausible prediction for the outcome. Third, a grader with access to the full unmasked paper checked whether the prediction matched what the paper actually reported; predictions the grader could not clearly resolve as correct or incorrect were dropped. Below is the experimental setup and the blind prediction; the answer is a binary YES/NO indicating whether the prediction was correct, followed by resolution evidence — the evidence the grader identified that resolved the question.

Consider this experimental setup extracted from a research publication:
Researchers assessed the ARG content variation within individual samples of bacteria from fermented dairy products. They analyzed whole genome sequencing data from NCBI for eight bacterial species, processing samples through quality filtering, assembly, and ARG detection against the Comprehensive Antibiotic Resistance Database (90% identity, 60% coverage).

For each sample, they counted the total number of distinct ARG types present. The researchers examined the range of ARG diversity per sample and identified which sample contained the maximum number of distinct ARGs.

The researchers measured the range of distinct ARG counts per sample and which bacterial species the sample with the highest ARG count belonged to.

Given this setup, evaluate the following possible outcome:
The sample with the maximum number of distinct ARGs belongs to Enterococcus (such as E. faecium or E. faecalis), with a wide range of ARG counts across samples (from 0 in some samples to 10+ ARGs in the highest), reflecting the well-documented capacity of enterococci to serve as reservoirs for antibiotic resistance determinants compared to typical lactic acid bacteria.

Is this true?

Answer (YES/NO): NO